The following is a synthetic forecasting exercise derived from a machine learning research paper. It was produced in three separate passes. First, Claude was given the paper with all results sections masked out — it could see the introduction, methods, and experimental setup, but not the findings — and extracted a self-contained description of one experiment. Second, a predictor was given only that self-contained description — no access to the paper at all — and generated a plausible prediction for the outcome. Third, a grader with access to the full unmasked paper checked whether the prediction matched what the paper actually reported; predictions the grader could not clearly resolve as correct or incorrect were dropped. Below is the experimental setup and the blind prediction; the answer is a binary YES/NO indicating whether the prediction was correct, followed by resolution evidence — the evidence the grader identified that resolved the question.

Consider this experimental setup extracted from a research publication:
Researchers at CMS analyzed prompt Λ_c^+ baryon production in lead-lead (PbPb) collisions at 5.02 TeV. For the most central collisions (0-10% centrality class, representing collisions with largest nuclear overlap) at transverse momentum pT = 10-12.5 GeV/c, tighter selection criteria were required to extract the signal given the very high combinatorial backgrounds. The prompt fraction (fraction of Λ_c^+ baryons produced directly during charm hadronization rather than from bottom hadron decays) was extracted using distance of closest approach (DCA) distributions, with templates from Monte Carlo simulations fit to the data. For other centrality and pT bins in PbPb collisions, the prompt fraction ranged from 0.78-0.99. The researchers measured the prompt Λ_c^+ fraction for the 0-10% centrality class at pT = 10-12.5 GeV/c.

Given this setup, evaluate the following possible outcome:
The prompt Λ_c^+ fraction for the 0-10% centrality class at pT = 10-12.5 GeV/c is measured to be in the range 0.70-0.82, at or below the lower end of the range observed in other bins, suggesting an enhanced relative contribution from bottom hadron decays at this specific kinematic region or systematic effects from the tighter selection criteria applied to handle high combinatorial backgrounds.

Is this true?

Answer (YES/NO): NO